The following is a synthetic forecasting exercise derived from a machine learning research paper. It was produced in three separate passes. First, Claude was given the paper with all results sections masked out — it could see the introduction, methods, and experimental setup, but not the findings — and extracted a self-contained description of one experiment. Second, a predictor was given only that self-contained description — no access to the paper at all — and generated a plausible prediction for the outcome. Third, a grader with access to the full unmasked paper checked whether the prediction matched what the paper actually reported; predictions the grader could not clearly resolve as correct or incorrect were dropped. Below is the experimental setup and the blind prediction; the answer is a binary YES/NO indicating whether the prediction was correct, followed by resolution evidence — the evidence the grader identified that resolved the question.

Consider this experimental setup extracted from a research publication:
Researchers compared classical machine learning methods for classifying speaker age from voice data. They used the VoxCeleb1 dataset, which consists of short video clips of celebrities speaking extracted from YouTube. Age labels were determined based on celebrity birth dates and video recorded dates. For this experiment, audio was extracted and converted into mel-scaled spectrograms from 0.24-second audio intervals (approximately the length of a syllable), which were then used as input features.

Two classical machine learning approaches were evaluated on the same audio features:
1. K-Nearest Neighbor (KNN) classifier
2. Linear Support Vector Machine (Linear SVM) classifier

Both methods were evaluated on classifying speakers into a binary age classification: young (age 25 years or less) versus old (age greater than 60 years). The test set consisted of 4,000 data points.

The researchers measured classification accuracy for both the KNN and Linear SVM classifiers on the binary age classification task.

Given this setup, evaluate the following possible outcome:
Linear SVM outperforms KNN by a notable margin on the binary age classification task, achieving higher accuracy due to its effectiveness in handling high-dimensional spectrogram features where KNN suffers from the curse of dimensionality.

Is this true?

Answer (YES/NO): NO